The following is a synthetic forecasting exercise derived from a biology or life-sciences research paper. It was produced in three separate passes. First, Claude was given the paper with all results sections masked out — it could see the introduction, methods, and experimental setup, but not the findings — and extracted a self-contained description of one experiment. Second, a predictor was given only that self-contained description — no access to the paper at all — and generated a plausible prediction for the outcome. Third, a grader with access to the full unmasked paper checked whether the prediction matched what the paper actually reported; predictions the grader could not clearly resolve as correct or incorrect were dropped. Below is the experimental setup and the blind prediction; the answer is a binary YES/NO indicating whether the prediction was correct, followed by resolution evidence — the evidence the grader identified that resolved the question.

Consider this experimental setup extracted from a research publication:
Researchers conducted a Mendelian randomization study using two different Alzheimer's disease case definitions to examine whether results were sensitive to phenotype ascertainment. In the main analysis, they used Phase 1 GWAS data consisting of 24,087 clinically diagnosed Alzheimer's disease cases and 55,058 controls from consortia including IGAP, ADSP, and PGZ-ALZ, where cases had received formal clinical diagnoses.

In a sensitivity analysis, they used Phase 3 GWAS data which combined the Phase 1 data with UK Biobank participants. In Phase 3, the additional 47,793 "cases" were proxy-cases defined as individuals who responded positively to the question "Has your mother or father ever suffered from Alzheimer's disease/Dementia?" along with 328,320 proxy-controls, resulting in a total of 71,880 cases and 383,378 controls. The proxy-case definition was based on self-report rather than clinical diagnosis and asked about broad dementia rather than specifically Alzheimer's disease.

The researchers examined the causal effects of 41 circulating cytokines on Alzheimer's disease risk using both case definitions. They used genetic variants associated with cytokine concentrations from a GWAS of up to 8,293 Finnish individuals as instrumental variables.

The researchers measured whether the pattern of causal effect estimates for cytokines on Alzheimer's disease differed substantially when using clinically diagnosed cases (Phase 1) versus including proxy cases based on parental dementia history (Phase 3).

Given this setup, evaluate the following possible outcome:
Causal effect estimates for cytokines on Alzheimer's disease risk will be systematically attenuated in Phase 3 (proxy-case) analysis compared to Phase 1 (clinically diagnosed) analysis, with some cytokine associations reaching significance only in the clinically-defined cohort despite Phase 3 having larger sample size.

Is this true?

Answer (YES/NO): NO